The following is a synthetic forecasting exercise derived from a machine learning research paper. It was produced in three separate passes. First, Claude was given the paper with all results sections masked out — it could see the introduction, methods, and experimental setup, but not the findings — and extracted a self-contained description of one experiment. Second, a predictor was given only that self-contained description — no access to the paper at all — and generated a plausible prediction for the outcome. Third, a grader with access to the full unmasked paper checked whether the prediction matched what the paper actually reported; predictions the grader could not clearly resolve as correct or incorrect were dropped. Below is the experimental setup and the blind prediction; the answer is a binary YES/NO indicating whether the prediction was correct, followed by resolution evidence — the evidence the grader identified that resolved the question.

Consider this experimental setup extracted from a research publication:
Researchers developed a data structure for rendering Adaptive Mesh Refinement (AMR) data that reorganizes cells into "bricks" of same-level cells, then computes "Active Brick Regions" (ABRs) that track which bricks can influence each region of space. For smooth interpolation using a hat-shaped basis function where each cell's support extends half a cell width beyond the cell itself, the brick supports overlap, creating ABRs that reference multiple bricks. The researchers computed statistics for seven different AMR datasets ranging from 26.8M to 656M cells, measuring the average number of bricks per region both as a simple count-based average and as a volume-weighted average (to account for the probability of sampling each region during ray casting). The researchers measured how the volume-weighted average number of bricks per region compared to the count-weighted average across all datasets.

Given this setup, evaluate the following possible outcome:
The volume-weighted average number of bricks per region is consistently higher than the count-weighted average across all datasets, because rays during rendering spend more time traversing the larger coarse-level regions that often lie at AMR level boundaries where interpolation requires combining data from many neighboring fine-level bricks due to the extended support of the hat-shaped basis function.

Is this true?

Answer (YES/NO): NO